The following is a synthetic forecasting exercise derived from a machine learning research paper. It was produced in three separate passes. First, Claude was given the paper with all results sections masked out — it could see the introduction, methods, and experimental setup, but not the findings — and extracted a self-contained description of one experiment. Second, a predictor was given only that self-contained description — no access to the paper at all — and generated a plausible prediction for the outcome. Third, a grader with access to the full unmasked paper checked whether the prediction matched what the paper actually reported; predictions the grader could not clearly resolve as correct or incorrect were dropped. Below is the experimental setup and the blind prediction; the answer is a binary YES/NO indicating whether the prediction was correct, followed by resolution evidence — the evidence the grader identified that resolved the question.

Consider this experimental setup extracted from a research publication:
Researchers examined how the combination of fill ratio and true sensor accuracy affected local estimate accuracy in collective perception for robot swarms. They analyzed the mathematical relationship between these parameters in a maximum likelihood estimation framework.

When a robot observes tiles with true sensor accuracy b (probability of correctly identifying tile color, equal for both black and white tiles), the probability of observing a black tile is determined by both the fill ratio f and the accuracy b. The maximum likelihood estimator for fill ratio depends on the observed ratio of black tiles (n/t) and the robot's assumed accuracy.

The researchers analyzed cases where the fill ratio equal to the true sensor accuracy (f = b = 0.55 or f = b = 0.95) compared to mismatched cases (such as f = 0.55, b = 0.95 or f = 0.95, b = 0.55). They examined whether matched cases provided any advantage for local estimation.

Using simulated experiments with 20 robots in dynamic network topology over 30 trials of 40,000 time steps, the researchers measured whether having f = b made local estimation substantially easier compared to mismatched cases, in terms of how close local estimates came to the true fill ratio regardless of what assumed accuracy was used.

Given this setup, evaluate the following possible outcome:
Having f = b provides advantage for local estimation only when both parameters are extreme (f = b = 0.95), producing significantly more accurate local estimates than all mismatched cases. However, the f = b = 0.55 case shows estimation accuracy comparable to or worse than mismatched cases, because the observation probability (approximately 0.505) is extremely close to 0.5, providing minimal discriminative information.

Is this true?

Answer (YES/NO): NO